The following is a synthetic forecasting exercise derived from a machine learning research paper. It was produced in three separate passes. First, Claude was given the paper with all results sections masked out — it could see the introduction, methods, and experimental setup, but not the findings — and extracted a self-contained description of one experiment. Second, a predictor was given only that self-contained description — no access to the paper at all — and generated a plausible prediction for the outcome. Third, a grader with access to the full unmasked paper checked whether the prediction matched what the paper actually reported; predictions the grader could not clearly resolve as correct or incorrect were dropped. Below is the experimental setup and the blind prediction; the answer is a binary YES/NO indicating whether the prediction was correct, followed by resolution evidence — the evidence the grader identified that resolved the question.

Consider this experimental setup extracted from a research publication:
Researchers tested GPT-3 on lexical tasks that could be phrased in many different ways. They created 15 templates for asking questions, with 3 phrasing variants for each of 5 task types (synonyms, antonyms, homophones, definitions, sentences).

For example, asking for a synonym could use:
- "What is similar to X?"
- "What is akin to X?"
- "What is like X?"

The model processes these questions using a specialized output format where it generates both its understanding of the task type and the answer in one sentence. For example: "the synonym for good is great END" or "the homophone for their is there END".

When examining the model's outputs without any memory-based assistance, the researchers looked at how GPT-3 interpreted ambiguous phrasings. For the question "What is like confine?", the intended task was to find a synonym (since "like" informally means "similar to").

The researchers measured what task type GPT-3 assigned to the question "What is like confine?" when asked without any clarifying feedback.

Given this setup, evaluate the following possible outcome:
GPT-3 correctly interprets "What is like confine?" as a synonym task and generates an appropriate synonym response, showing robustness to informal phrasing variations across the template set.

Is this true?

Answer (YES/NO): NO